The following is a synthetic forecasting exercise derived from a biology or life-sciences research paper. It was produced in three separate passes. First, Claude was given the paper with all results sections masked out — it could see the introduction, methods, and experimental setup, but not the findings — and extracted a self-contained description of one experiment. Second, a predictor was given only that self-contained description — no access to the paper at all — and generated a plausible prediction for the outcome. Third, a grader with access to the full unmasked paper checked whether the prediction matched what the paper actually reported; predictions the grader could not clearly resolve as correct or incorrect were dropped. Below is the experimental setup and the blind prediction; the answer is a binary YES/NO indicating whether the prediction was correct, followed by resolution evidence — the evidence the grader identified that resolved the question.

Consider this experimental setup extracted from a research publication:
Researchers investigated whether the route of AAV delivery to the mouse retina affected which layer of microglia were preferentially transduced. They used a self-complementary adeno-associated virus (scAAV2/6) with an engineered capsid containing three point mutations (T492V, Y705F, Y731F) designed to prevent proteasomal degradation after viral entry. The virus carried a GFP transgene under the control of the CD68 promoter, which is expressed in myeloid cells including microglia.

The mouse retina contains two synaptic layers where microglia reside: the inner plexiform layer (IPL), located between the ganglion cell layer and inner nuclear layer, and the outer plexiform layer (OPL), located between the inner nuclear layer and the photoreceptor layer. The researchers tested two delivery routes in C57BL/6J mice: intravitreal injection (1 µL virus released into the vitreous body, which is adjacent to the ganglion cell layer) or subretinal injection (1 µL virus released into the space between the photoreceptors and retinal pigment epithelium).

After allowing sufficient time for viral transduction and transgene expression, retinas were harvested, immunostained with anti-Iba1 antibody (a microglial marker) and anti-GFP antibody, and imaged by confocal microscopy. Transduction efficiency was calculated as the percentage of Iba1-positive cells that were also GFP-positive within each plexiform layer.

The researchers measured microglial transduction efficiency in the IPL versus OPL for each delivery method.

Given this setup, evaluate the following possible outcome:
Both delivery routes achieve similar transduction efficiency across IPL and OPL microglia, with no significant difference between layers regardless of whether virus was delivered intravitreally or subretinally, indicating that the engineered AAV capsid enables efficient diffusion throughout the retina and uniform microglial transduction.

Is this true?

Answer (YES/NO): NO